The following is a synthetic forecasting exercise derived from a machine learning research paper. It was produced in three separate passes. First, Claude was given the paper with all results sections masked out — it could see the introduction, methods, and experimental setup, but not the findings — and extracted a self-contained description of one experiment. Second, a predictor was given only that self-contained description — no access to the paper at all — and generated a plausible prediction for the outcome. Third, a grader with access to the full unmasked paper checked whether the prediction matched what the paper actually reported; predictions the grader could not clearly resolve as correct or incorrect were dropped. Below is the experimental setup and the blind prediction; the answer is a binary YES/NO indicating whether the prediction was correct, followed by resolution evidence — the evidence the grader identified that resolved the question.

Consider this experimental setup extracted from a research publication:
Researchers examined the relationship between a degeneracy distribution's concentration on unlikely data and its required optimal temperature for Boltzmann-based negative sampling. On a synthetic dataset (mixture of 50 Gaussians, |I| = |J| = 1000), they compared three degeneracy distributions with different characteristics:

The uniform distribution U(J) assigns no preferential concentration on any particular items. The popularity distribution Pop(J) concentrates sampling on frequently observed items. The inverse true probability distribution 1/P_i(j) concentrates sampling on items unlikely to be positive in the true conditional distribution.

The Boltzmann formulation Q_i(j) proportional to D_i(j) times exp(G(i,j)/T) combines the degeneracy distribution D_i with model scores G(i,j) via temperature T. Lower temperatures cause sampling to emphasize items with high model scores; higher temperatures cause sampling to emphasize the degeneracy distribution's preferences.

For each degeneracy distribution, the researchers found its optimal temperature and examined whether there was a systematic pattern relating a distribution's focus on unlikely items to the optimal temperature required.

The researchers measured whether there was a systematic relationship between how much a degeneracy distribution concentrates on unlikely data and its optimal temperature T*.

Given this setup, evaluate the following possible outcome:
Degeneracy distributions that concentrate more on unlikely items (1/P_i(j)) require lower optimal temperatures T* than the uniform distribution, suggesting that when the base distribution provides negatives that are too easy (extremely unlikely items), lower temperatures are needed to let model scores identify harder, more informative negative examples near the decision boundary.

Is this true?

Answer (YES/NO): YES